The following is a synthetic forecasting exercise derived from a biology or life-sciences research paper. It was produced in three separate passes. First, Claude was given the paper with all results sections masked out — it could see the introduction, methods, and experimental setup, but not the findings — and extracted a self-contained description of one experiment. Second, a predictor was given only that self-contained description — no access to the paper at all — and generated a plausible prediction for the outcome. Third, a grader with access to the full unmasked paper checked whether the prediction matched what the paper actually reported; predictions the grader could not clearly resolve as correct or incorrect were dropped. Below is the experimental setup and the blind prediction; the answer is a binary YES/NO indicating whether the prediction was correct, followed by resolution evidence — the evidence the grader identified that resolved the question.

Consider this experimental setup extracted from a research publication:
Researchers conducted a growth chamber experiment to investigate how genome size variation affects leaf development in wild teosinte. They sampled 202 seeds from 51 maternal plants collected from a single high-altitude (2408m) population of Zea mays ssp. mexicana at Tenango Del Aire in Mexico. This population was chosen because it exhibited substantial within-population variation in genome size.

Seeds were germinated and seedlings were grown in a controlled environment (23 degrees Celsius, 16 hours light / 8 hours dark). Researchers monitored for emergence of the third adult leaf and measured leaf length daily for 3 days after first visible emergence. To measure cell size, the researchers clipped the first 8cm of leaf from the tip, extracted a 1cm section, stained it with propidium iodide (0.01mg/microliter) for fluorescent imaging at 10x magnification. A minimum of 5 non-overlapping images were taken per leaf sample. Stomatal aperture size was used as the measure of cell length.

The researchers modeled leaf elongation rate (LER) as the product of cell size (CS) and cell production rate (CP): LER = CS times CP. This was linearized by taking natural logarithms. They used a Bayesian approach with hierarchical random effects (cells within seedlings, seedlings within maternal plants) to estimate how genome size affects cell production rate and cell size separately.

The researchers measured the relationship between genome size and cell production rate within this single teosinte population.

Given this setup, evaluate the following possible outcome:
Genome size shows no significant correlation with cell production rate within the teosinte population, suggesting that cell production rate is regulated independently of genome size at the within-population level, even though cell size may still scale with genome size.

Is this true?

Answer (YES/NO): NO